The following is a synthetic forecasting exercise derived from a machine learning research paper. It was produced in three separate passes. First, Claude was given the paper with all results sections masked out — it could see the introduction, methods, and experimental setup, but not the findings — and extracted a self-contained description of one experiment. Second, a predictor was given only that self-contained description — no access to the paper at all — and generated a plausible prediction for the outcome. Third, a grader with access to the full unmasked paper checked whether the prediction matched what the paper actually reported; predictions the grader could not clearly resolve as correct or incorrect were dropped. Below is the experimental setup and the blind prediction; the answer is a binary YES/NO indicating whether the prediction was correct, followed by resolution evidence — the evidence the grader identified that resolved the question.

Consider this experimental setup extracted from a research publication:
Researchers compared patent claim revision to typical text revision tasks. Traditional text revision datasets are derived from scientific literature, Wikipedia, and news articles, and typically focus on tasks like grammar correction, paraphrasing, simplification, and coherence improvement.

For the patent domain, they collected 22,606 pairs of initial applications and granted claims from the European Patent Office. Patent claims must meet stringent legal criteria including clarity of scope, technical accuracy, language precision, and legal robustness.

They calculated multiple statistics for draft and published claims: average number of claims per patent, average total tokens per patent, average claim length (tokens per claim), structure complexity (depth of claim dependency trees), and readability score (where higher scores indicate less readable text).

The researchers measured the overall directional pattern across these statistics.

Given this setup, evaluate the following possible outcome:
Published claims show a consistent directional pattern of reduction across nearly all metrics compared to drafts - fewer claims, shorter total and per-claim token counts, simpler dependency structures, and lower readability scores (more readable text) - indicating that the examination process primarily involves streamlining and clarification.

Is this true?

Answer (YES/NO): NO